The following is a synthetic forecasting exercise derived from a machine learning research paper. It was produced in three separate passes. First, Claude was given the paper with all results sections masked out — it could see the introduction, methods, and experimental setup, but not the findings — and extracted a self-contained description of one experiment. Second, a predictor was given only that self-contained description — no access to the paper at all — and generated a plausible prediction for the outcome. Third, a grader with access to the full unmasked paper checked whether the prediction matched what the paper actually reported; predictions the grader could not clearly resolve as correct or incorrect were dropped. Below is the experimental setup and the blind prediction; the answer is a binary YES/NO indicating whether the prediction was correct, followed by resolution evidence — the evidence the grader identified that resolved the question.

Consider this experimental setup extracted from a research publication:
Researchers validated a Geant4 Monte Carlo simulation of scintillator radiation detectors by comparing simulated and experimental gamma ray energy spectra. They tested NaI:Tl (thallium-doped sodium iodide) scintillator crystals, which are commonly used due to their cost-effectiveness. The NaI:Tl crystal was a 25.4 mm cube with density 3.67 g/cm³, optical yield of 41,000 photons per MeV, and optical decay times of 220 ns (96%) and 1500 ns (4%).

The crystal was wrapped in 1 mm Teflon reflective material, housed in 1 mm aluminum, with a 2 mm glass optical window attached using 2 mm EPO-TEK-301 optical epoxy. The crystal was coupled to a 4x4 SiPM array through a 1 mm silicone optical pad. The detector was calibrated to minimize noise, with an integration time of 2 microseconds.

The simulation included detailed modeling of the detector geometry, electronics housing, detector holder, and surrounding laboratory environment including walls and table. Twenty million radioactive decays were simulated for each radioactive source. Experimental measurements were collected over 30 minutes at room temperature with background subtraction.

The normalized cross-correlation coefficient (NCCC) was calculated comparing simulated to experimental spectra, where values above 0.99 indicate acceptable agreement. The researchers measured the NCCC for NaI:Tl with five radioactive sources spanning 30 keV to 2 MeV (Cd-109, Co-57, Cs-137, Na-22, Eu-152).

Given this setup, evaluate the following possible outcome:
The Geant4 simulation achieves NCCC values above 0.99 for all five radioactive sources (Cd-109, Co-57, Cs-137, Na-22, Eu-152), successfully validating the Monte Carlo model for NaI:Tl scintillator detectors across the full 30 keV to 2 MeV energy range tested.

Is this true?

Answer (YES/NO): NO